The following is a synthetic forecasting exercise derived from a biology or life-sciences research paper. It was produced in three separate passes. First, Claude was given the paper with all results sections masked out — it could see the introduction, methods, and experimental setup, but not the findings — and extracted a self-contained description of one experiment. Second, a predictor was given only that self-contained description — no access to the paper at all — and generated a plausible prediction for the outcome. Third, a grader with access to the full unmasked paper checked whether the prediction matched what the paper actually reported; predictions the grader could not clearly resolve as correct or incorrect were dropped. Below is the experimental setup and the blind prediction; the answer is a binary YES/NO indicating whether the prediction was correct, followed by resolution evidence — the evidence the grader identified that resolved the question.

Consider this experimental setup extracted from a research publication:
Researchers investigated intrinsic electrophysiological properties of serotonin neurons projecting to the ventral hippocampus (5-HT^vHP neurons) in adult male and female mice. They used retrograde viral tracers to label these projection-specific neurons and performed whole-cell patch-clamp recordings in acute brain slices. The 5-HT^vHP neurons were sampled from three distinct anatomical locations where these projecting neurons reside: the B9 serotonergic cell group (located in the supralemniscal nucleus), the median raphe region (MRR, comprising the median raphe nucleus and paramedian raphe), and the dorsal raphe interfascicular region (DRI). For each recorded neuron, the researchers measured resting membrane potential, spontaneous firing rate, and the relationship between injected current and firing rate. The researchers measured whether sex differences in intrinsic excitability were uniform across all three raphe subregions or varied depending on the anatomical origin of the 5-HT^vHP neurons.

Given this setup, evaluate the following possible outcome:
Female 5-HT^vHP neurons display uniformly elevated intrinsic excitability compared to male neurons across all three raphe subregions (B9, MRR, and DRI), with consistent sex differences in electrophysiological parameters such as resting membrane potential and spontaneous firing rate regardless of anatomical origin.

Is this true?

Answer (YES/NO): NO